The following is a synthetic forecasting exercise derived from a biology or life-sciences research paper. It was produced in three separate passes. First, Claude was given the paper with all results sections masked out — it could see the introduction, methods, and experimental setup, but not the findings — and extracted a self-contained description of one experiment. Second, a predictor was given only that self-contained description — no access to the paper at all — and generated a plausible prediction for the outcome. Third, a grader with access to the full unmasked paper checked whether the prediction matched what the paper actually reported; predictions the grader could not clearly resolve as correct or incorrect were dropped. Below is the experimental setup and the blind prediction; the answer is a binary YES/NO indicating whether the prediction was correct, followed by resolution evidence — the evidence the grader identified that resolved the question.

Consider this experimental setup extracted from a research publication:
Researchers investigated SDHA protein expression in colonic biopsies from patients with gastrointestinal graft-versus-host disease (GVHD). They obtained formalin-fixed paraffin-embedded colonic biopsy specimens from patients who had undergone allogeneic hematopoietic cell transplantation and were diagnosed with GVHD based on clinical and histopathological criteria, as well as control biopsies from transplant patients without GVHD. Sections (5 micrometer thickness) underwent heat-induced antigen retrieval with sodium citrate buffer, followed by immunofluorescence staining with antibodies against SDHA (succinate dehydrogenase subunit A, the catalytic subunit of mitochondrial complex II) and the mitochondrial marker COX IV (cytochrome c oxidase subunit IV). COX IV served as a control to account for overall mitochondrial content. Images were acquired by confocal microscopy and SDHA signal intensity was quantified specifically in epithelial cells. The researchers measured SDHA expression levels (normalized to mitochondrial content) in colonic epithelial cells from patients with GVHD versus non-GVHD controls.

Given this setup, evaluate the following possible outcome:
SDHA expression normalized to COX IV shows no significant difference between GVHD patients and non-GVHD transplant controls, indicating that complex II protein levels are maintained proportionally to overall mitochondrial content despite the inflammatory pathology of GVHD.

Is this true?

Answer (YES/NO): NO